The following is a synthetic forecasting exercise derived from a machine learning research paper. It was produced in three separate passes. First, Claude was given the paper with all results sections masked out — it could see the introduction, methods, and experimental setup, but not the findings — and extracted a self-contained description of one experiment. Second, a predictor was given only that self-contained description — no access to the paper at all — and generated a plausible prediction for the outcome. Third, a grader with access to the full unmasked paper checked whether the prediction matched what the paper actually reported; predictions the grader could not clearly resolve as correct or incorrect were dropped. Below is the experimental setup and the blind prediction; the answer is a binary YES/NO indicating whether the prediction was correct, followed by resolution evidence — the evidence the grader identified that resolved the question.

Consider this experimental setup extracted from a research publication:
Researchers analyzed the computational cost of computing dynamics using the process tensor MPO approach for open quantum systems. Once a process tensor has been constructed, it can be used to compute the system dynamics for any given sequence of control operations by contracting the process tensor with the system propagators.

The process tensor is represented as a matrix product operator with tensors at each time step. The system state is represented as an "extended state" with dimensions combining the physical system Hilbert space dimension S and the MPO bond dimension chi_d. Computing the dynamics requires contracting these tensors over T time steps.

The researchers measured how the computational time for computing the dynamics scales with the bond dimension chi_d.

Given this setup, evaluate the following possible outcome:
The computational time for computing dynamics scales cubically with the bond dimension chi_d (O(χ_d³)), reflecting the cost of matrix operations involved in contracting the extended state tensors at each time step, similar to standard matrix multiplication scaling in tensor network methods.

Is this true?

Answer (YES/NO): NO